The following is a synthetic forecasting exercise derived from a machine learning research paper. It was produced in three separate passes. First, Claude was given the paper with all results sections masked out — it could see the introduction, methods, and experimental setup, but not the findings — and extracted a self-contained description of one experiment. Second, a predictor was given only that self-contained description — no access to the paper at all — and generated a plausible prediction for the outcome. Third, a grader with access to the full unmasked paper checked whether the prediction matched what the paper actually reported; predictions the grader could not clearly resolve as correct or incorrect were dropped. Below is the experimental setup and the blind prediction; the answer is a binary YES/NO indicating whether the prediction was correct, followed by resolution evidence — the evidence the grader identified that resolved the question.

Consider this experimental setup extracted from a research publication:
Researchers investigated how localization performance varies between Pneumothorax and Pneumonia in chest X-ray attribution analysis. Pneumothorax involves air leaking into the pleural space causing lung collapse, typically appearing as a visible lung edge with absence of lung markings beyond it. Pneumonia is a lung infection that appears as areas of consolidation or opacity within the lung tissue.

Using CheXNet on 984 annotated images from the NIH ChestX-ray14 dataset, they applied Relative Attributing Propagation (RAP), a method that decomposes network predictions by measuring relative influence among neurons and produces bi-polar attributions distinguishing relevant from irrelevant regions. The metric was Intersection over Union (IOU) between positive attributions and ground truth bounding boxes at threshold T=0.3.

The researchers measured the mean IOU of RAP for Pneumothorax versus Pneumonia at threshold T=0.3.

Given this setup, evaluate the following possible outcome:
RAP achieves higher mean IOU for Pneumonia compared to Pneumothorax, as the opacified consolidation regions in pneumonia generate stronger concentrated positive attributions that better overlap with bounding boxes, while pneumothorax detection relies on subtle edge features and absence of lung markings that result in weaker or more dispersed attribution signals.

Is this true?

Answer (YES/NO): YES